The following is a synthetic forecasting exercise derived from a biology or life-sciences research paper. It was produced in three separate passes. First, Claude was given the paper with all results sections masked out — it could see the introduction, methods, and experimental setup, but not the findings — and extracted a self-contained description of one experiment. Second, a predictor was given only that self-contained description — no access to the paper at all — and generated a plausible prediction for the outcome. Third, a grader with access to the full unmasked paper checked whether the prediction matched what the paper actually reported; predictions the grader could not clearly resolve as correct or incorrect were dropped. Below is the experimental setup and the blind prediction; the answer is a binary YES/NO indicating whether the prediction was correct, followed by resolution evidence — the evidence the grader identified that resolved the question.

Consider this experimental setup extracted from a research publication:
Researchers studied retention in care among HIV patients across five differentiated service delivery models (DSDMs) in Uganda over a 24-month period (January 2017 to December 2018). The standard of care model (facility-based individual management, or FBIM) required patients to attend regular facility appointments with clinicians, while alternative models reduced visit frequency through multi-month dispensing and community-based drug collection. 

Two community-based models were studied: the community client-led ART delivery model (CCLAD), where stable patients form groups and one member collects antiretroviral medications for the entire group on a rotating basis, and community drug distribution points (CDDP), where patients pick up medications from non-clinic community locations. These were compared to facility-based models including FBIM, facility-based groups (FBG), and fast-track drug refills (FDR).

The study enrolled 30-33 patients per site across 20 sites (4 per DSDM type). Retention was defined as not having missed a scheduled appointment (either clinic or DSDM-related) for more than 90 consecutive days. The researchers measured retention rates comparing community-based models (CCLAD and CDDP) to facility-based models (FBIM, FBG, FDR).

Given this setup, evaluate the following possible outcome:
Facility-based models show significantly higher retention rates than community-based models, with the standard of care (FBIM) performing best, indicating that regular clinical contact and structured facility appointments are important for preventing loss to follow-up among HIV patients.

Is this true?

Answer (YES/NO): NO